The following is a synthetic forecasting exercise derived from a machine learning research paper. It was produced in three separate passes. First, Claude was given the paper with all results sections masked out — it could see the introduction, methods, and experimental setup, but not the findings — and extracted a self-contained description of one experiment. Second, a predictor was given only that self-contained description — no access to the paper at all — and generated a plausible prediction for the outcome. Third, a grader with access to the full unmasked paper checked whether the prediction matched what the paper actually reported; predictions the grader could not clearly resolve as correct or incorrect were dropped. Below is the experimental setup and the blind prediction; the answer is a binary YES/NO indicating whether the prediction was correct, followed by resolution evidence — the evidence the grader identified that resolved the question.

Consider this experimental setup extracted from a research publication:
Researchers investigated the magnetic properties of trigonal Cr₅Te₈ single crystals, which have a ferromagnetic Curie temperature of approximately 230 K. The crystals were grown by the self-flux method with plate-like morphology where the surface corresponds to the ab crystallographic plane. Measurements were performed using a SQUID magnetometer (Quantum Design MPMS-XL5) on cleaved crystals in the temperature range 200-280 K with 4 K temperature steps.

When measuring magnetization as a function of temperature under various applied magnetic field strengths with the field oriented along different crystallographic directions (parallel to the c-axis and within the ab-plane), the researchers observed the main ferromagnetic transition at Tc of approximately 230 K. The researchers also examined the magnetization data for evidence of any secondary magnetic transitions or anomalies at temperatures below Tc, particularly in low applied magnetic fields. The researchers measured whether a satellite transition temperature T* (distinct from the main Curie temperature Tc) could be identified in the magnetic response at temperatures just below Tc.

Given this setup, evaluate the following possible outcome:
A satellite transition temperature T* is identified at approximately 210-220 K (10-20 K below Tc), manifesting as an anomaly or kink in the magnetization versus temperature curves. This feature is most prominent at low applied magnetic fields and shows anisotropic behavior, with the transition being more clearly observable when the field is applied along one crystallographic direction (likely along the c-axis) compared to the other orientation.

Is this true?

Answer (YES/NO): NO